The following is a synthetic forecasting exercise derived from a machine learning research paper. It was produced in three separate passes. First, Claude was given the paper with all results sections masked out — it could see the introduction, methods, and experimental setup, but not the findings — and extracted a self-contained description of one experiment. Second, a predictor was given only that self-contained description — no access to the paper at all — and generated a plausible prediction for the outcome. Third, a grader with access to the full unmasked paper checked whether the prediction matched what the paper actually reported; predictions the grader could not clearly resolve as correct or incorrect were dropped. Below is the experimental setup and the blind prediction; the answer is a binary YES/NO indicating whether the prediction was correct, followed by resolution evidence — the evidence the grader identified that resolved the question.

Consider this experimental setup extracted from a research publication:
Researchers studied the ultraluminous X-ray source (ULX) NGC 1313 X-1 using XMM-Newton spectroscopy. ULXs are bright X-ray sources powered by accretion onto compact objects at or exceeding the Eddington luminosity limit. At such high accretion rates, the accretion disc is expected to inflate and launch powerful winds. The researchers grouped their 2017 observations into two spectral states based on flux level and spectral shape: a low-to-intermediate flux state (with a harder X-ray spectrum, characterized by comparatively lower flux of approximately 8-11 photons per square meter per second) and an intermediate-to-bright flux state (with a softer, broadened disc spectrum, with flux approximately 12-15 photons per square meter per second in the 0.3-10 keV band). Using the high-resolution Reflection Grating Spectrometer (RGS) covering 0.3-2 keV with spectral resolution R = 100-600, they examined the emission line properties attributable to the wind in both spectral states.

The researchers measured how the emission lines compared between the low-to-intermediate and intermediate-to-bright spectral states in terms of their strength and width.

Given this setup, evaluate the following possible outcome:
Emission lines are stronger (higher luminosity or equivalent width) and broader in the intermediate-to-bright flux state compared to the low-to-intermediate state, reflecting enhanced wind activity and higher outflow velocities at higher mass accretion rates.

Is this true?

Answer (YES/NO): YES